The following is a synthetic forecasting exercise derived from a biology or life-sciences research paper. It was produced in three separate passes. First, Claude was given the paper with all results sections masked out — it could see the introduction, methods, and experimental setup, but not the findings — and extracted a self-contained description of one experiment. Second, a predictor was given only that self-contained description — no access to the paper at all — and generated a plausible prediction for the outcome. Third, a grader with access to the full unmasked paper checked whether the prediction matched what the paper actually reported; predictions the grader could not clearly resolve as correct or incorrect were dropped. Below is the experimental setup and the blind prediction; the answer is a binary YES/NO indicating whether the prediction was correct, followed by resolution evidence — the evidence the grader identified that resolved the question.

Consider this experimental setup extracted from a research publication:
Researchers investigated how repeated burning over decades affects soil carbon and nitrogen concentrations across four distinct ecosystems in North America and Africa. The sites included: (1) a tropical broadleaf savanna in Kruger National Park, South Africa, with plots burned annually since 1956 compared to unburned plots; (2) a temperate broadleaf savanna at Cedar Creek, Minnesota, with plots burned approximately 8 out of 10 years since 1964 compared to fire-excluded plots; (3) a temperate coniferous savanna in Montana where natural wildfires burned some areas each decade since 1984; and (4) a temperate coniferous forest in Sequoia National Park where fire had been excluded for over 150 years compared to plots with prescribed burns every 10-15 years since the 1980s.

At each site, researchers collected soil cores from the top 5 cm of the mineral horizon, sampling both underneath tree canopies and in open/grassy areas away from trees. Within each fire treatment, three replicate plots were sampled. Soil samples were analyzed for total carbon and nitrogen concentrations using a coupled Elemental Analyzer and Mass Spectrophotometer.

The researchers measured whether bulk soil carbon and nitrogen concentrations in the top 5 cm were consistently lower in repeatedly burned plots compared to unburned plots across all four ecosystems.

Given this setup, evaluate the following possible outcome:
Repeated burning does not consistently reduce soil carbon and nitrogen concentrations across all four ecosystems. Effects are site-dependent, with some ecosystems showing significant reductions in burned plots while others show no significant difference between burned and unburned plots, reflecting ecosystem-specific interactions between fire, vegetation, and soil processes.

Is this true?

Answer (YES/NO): YES